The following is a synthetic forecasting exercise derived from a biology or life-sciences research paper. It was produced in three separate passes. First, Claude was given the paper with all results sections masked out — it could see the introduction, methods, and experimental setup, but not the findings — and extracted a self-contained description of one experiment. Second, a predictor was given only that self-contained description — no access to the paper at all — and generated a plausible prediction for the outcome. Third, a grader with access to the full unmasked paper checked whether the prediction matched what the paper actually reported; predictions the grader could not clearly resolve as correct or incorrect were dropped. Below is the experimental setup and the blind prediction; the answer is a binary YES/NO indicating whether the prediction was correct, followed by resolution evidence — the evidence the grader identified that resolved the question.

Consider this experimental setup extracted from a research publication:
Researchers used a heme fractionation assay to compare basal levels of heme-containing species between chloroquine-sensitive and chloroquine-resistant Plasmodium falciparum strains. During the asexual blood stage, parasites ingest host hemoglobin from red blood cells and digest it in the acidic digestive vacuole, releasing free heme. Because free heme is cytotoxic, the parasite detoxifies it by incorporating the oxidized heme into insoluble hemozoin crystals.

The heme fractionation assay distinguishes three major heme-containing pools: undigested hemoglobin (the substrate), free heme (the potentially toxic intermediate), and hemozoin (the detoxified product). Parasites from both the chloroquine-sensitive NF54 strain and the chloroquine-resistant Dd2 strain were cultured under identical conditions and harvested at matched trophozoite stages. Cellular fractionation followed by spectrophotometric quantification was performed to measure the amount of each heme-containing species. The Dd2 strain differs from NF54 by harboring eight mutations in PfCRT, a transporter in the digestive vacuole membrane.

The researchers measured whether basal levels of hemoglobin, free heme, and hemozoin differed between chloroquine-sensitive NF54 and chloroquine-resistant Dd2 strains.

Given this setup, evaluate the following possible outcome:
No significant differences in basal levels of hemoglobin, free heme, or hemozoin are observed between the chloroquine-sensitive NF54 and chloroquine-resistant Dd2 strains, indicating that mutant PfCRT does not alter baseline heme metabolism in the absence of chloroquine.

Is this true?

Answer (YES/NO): NO